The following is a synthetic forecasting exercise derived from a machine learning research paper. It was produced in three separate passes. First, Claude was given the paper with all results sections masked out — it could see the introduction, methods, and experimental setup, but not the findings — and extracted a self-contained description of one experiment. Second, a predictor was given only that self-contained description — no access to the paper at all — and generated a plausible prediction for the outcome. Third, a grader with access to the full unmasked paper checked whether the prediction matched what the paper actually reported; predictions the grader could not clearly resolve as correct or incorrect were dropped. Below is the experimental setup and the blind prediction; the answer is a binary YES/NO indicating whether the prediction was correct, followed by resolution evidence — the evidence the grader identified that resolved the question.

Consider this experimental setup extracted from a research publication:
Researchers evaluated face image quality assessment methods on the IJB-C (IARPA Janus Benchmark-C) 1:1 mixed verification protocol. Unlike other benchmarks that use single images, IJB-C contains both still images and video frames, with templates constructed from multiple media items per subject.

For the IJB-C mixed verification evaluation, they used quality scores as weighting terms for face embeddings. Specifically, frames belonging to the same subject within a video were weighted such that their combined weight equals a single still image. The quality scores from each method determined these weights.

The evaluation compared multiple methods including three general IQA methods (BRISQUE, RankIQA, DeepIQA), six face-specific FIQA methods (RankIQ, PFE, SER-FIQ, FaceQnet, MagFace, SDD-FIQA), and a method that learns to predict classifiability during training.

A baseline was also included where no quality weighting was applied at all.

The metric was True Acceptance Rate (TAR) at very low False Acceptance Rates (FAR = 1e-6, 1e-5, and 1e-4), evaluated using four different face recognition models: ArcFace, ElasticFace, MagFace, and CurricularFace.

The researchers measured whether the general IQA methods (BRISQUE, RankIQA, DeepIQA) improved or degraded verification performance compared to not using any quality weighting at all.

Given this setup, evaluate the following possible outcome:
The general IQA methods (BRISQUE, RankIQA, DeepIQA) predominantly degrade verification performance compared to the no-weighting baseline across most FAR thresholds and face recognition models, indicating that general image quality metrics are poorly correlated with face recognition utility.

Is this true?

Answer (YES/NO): YES